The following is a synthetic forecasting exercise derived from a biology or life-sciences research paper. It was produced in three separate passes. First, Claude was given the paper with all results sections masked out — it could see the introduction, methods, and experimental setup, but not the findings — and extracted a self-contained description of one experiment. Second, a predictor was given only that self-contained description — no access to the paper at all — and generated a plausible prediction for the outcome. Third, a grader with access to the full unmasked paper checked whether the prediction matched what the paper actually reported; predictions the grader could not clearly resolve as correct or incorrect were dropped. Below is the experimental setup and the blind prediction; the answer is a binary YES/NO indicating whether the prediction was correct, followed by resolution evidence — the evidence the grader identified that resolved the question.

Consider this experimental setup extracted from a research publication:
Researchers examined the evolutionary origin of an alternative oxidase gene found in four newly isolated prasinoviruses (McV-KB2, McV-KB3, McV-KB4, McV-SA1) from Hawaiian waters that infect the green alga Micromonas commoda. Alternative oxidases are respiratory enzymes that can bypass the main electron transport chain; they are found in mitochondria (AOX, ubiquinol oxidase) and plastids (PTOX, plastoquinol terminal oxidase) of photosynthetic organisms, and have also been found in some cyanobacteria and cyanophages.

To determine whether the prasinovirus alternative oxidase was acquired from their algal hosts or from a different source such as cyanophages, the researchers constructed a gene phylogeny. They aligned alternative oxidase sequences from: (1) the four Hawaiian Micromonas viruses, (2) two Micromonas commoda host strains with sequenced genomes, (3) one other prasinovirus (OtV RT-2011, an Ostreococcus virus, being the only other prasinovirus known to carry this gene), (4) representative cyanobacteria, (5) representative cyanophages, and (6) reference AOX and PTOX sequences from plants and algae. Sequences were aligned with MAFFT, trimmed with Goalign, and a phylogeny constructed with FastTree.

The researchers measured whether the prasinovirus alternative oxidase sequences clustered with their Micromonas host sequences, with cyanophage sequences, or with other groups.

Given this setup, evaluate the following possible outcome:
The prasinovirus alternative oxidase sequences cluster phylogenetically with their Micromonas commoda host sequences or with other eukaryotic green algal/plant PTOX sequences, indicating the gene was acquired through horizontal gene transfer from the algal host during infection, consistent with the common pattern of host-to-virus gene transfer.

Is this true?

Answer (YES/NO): YES